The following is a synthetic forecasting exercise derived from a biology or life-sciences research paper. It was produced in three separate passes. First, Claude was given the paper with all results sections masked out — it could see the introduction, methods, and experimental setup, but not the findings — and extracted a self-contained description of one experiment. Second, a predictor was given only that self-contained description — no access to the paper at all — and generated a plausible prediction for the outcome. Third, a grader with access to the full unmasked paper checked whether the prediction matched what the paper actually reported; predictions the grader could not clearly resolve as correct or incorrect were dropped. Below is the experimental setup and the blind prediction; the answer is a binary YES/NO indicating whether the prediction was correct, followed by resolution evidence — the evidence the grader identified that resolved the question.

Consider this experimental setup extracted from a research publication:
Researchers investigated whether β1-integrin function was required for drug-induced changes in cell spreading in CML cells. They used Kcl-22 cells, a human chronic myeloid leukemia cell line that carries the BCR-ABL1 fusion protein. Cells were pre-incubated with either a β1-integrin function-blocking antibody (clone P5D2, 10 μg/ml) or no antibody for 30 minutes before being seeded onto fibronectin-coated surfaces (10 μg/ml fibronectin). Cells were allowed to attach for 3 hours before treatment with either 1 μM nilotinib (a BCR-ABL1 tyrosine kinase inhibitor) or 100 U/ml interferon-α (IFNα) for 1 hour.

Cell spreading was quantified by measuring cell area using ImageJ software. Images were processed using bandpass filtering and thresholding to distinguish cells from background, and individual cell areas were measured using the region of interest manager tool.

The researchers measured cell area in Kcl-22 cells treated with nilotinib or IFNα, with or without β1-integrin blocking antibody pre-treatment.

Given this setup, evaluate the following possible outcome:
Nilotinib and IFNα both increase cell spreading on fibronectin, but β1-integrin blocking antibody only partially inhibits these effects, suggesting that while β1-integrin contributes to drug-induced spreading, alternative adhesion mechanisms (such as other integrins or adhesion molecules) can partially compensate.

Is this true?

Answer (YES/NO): NO